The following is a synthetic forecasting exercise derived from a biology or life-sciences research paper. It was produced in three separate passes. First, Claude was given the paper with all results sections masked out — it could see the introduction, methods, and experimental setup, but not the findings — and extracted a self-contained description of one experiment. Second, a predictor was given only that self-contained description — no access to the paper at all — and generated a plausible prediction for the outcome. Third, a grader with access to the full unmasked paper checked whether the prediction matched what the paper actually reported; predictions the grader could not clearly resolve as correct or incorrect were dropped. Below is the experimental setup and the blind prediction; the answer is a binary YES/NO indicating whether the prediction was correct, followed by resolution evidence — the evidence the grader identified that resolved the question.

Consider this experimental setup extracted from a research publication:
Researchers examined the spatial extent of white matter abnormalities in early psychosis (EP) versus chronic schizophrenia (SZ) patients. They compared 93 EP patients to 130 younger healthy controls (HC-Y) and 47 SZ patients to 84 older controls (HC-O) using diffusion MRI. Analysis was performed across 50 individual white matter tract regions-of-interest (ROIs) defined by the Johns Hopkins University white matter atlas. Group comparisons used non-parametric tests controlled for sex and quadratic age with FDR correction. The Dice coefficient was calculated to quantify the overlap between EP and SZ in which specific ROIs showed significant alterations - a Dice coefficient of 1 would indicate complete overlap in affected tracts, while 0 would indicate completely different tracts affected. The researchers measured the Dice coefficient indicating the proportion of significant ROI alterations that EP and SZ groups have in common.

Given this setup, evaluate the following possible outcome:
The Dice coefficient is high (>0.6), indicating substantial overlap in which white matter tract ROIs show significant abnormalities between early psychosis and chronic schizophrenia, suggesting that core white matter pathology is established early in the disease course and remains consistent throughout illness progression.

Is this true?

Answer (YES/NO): NO